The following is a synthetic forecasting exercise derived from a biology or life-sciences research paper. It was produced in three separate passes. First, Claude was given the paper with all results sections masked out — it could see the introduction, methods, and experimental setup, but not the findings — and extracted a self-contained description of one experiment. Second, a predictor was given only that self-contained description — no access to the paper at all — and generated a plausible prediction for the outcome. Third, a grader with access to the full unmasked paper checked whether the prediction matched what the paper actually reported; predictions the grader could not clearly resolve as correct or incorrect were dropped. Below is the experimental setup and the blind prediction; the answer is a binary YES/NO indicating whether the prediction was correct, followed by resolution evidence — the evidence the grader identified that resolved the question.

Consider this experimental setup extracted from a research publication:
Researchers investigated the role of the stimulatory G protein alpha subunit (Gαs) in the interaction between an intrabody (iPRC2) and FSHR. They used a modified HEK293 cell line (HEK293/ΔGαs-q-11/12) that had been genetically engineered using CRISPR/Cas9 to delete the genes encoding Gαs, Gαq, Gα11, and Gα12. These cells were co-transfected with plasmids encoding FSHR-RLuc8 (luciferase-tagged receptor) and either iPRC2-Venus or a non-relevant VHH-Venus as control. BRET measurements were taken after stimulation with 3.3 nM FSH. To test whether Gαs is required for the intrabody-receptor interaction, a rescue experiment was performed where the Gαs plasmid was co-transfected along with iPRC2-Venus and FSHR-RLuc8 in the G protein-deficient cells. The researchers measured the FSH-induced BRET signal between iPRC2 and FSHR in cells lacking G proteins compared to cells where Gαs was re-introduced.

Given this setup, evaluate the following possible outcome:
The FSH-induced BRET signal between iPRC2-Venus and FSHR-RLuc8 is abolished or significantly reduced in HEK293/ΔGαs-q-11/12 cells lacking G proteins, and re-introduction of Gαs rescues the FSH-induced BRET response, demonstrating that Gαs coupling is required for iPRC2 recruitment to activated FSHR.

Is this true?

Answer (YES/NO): NO